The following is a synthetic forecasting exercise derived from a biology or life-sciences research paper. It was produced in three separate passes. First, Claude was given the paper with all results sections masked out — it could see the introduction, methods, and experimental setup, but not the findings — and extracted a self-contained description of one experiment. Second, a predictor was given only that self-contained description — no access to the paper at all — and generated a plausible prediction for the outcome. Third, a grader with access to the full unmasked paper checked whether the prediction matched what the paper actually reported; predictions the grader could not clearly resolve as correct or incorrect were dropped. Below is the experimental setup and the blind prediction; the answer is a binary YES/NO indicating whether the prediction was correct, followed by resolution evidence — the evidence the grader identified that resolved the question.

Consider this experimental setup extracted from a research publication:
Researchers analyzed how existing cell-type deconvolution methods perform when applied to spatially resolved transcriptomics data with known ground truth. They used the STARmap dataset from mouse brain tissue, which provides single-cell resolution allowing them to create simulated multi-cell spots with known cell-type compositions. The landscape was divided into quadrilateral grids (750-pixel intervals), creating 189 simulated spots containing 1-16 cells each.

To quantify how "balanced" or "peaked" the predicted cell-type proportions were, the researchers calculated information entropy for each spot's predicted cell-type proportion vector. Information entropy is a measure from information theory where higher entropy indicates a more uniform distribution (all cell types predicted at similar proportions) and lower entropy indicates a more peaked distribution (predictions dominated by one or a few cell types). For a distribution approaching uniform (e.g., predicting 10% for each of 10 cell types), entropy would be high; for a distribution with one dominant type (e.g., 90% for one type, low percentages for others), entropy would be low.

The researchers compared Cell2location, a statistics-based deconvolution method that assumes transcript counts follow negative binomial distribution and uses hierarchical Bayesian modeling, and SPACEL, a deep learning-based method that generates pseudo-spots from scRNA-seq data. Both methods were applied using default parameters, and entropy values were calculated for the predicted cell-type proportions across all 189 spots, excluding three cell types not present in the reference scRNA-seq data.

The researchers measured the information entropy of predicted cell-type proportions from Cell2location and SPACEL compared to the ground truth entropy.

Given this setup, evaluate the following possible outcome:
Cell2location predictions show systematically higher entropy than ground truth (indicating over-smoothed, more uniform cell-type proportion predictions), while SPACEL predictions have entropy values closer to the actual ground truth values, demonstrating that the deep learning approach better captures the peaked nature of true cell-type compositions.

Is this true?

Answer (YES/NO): NO